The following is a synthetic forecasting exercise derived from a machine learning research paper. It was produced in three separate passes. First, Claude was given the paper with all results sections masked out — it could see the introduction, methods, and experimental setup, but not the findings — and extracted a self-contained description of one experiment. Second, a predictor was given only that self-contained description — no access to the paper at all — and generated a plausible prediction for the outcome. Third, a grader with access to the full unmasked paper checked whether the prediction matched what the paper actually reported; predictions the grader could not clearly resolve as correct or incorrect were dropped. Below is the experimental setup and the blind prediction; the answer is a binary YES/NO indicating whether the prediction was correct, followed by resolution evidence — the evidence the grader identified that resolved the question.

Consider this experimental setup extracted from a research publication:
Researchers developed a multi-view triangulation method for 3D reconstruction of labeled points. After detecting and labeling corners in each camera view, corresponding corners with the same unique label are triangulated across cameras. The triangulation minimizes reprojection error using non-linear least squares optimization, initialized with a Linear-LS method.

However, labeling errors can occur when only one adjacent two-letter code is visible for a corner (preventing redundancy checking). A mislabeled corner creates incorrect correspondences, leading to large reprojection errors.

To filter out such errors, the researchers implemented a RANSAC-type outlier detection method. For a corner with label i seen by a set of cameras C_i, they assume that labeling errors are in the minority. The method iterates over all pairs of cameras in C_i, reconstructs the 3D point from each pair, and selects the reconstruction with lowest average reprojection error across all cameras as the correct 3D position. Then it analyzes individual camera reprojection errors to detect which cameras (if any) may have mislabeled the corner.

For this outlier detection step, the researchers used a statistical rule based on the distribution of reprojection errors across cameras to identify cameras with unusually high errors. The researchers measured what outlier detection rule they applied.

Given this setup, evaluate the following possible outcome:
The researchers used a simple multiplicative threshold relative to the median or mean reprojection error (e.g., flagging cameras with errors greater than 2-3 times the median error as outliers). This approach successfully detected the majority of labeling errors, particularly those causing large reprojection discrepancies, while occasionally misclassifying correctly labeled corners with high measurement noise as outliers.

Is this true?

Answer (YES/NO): NO